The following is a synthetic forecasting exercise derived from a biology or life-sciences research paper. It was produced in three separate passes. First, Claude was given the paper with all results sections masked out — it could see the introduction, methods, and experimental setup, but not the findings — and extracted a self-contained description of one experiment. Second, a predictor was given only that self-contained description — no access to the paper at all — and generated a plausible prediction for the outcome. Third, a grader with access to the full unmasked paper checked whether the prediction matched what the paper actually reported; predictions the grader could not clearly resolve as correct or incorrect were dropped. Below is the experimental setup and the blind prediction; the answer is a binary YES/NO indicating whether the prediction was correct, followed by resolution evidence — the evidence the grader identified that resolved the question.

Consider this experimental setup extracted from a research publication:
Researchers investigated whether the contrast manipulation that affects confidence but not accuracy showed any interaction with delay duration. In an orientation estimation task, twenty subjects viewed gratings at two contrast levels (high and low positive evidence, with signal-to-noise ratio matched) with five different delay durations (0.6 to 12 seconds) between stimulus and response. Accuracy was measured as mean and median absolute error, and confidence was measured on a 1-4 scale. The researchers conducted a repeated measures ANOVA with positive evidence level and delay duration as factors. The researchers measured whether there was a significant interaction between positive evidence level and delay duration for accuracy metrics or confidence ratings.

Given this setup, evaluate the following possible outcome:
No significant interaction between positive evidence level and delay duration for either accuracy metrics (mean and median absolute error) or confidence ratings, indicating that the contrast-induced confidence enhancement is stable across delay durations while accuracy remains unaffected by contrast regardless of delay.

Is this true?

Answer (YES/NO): YES